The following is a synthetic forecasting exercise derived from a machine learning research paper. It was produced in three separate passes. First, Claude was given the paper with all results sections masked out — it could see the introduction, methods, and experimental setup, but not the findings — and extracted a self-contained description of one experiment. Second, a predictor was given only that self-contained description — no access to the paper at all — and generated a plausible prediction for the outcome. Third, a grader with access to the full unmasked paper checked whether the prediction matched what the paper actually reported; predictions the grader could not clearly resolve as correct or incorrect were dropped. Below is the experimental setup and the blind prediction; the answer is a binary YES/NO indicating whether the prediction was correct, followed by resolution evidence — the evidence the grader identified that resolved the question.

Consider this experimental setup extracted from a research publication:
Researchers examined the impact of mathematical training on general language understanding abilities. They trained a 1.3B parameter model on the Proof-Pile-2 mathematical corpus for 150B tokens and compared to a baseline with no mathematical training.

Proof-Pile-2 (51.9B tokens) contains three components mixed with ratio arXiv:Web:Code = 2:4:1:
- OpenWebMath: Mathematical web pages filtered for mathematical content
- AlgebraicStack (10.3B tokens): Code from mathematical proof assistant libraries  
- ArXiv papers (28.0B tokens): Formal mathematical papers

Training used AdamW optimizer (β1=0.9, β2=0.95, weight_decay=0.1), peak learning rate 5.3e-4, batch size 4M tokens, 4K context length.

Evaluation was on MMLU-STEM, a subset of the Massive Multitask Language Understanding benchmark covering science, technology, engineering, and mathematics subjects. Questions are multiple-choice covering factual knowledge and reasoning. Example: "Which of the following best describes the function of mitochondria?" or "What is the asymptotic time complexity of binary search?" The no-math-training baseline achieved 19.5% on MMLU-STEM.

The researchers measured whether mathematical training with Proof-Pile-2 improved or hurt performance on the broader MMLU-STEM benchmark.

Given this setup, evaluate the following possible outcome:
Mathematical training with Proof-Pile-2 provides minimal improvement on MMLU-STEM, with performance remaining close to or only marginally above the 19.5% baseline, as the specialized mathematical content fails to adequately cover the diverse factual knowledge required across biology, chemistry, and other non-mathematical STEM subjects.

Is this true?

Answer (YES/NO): NO